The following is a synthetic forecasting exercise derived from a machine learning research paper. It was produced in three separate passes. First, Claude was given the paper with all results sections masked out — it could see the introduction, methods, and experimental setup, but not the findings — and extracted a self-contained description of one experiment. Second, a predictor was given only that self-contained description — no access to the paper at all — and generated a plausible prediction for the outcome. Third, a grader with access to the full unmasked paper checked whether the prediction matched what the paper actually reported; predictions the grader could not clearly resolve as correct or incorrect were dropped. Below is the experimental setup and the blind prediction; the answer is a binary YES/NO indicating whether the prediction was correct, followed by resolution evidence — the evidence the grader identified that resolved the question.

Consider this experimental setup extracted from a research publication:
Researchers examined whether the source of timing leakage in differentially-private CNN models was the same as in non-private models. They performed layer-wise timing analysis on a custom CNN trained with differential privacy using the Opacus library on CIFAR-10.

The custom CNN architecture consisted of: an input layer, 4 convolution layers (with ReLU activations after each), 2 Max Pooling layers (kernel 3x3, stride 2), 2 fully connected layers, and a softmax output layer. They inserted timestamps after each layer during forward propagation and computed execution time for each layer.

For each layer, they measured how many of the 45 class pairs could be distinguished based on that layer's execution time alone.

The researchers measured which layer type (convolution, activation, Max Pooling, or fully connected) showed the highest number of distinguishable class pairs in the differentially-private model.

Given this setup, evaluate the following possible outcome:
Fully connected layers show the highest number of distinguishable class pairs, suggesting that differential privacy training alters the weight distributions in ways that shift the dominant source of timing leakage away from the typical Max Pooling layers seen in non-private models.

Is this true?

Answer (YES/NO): NO